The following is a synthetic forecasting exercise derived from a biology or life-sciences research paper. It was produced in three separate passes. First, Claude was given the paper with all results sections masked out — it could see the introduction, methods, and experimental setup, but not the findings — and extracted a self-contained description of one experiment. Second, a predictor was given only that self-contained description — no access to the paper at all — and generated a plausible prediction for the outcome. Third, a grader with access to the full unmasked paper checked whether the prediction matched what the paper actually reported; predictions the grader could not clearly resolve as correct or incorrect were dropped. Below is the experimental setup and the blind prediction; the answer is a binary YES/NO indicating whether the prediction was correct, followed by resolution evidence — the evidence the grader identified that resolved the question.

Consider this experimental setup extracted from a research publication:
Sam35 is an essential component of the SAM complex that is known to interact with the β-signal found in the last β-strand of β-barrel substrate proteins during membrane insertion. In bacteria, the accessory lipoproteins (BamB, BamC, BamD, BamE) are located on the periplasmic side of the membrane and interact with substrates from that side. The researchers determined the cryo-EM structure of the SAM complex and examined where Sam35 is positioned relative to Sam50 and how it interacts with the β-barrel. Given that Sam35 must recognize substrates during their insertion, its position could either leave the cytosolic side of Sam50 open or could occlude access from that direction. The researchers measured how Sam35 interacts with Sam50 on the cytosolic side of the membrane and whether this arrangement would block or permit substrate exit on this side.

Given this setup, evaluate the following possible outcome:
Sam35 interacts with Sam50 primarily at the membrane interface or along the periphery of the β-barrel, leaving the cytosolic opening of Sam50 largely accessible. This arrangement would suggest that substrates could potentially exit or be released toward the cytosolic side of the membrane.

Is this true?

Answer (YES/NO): NO